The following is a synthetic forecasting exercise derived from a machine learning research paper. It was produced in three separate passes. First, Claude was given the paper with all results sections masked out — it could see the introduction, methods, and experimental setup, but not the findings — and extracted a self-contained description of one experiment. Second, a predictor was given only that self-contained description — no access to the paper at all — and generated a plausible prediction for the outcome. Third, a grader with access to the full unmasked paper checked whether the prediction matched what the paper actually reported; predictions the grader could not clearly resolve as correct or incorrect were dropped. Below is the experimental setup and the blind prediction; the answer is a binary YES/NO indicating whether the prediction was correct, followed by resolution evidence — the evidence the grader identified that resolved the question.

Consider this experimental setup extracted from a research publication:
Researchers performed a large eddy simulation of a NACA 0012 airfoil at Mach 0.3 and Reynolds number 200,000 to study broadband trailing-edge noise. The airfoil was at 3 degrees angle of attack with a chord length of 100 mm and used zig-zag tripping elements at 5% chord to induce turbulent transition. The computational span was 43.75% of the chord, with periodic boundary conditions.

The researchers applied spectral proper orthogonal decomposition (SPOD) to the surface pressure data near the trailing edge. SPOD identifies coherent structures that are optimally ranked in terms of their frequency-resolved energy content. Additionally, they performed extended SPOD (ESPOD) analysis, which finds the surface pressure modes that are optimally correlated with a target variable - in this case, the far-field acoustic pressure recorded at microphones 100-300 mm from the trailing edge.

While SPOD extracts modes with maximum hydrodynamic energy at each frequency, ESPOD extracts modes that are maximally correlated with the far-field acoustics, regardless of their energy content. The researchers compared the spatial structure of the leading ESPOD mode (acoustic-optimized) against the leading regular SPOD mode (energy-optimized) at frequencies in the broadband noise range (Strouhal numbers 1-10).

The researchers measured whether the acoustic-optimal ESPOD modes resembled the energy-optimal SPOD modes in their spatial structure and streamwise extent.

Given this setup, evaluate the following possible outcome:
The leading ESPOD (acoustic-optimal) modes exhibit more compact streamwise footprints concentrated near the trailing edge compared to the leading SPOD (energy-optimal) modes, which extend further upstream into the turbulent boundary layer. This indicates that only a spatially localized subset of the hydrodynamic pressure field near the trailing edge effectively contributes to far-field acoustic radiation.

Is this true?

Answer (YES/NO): YES